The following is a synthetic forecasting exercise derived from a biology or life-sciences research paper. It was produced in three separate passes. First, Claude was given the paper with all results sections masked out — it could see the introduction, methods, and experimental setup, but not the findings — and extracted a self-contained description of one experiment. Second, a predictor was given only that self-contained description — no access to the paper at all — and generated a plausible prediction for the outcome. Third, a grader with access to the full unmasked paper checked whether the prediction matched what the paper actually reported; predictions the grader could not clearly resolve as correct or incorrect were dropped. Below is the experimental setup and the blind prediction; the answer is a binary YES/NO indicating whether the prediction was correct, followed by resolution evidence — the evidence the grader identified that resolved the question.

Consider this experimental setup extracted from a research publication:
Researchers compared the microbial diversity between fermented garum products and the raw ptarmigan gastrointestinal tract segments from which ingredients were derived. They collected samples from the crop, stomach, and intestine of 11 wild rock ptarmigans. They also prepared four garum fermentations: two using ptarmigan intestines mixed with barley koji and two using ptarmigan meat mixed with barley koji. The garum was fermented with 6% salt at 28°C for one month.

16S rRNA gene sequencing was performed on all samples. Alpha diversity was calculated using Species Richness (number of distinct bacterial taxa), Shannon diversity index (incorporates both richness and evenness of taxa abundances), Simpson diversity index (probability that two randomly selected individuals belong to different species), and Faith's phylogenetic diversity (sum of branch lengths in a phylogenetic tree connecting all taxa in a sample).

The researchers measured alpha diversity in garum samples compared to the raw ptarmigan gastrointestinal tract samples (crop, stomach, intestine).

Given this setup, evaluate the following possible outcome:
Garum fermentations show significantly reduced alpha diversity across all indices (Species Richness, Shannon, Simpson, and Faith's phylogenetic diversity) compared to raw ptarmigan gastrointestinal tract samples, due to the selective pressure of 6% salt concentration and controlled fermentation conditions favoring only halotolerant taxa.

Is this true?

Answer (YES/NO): NO